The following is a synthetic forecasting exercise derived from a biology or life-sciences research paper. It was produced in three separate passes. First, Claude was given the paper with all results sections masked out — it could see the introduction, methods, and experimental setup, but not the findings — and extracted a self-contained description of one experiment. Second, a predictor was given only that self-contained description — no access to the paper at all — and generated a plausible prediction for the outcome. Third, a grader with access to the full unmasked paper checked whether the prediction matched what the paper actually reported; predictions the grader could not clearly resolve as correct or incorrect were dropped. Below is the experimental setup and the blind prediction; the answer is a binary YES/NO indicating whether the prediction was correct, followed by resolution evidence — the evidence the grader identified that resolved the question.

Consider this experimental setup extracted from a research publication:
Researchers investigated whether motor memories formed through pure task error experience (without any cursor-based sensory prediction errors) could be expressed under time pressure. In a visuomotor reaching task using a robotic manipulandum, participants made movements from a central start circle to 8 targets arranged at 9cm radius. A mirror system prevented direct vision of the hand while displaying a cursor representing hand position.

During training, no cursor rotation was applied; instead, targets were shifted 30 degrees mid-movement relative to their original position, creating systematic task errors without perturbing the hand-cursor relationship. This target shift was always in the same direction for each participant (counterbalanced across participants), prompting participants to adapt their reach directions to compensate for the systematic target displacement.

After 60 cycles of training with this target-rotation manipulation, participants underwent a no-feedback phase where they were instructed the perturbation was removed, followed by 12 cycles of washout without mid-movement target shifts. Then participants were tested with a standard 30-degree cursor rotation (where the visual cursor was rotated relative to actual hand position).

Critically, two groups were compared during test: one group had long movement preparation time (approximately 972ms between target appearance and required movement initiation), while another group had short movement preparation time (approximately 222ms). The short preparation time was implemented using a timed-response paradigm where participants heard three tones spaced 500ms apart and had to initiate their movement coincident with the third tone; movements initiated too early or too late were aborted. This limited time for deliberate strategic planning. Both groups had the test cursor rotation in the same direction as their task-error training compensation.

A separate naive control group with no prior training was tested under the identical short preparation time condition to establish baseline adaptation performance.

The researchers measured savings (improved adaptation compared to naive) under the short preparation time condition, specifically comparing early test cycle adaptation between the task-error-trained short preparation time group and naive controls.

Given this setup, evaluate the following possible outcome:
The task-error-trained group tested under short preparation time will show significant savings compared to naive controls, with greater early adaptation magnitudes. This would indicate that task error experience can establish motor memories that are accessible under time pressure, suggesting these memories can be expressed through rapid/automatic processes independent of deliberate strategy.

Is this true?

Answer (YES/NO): YES